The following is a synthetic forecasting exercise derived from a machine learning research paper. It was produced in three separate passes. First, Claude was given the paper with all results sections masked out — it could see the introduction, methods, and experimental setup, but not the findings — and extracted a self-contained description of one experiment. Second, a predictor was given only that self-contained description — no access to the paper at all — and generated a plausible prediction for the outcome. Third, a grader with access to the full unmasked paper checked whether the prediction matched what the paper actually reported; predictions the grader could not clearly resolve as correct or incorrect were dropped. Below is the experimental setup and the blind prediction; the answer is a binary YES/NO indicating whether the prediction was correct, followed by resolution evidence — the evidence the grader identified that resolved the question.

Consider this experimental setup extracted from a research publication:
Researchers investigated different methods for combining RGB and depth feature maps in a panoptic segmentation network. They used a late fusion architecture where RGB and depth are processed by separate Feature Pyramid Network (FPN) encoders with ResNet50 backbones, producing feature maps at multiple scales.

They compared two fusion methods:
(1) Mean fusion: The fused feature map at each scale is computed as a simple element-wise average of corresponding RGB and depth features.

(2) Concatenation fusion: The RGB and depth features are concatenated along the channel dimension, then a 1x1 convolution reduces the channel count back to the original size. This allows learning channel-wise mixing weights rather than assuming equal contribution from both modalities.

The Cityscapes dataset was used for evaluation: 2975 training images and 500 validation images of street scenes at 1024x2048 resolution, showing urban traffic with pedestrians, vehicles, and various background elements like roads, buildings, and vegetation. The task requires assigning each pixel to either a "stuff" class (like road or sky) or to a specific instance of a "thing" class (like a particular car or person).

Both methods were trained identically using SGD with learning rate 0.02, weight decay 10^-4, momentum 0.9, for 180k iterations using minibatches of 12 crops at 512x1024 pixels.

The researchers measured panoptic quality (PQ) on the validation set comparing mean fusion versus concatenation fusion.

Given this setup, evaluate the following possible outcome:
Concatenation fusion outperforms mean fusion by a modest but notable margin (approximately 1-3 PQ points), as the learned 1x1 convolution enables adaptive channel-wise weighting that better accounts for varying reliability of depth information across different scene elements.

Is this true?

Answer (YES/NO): NO